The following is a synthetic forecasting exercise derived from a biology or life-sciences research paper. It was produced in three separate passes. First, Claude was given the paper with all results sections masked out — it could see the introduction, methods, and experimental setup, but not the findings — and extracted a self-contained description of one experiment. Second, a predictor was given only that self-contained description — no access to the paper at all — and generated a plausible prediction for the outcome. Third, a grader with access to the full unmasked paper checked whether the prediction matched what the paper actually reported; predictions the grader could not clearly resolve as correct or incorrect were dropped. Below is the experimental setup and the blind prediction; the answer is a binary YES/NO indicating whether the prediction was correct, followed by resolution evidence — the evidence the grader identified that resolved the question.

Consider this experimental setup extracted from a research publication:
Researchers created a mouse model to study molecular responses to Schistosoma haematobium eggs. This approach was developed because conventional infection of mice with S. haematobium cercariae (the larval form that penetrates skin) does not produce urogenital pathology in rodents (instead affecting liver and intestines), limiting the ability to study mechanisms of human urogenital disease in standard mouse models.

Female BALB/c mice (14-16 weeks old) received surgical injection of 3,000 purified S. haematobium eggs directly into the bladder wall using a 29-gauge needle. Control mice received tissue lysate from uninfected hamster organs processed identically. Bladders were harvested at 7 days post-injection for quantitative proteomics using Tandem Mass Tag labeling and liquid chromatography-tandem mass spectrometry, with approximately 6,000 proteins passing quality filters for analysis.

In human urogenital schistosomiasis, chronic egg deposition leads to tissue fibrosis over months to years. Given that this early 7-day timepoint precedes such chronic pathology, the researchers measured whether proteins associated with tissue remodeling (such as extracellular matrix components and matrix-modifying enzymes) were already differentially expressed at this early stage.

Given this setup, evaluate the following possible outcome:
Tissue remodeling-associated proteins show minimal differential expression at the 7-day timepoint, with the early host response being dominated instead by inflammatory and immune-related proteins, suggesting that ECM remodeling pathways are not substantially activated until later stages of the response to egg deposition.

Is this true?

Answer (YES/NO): NO